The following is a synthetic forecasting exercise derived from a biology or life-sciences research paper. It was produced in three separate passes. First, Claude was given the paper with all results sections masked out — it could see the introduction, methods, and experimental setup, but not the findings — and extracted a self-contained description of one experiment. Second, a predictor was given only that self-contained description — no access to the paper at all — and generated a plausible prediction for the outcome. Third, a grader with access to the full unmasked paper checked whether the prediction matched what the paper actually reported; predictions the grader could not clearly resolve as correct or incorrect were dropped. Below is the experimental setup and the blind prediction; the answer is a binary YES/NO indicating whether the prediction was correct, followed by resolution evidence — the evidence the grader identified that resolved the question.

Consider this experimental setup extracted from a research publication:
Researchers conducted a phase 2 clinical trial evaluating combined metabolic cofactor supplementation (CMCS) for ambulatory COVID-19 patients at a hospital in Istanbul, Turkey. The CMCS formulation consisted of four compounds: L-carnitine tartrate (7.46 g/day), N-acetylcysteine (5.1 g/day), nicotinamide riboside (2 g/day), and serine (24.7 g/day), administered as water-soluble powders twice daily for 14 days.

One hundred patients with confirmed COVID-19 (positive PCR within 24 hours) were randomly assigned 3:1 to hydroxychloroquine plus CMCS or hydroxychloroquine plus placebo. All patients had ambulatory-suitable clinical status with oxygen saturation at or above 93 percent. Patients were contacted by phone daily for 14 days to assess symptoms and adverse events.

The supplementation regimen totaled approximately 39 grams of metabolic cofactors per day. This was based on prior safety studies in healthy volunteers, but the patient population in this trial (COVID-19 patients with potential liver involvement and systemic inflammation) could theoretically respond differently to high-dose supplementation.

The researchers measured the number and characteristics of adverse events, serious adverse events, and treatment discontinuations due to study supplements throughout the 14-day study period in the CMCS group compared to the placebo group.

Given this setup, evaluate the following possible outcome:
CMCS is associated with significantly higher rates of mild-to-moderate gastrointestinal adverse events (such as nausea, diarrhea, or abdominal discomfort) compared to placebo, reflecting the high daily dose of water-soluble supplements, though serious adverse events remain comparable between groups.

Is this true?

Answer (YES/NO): NO